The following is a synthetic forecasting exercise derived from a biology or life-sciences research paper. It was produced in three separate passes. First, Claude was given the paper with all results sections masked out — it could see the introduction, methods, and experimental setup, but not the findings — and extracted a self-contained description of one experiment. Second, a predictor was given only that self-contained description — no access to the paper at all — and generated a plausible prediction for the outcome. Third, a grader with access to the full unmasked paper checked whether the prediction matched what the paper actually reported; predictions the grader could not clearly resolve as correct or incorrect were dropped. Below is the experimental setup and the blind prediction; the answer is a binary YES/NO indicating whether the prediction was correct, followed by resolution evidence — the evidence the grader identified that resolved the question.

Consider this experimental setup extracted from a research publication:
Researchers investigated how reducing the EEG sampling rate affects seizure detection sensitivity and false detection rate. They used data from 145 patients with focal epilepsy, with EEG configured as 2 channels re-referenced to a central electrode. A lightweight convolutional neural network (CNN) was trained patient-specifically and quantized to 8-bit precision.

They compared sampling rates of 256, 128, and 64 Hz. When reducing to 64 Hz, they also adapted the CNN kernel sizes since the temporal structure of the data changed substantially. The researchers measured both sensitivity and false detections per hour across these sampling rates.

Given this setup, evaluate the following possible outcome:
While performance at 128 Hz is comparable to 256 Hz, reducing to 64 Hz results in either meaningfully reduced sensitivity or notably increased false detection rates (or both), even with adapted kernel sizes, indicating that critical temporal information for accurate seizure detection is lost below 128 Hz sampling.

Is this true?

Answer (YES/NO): NO